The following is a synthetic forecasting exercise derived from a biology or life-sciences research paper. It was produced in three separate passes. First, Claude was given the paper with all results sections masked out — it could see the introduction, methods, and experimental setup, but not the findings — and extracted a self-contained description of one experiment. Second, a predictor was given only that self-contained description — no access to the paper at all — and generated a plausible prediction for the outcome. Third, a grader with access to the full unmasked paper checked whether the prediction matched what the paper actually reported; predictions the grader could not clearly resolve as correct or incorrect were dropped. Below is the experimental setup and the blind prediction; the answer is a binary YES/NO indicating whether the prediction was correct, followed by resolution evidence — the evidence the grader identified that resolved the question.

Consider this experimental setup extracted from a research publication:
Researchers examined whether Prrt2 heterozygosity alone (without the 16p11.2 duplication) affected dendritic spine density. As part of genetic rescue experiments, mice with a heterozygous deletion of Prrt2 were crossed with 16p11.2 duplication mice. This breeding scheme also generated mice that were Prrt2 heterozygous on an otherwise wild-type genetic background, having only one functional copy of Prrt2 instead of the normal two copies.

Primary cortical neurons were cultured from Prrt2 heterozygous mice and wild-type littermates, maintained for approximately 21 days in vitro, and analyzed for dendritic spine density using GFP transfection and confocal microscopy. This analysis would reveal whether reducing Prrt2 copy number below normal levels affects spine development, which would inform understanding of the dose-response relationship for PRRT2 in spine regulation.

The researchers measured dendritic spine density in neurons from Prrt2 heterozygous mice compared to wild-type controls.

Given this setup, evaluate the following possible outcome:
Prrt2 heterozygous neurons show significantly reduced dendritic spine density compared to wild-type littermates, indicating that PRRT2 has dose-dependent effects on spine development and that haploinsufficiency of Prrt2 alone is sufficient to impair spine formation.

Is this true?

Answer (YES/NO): NO